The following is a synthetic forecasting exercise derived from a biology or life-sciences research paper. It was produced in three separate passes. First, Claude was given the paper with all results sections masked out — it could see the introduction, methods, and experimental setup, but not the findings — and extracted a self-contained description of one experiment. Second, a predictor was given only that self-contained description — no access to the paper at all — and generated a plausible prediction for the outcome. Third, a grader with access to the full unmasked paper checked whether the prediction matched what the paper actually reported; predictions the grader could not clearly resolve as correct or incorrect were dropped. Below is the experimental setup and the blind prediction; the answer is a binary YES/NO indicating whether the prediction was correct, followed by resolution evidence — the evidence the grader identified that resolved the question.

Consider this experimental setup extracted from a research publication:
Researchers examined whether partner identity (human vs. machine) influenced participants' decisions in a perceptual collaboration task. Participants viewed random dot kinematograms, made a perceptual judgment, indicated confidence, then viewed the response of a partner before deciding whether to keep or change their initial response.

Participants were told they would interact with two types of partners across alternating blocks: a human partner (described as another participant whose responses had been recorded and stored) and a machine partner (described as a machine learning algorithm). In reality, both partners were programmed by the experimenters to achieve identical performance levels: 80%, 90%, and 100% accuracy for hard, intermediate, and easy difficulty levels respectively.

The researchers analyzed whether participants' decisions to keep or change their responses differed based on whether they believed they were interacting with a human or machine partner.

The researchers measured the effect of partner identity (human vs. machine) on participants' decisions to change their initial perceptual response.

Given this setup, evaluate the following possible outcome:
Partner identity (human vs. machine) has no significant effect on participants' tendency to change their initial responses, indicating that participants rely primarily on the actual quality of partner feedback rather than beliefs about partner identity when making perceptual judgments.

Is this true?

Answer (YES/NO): NO